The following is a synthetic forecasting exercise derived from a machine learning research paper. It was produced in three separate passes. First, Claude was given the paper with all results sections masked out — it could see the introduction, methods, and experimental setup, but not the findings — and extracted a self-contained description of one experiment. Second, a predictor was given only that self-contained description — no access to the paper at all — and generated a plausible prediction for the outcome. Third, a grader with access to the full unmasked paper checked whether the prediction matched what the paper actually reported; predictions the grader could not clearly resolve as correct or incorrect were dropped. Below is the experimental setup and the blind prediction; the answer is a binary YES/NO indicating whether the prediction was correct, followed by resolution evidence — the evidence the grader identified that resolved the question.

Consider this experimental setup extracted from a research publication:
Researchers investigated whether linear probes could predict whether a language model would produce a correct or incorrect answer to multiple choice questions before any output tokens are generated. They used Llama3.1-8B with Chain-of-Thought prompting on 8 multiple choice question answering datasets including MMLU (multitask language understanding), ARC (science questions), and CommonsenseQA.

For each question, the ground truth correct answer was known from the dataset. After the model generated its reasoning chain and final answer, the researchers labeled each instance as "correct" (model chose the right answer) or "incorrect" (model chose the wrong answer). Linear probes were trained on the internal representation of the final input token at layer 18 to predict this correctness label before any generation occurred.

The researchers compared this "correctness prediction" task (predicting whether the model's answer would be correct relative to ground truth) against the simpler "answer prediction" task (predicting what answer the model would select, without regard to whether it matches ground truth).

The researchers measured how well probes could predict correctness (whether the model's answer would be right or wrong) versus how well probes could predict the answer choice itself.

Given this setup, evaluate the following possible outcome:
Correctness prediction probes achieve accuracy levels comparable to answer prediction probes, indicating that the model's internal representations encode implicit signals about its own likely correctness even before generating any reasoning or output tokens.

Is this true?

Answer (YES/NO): NO